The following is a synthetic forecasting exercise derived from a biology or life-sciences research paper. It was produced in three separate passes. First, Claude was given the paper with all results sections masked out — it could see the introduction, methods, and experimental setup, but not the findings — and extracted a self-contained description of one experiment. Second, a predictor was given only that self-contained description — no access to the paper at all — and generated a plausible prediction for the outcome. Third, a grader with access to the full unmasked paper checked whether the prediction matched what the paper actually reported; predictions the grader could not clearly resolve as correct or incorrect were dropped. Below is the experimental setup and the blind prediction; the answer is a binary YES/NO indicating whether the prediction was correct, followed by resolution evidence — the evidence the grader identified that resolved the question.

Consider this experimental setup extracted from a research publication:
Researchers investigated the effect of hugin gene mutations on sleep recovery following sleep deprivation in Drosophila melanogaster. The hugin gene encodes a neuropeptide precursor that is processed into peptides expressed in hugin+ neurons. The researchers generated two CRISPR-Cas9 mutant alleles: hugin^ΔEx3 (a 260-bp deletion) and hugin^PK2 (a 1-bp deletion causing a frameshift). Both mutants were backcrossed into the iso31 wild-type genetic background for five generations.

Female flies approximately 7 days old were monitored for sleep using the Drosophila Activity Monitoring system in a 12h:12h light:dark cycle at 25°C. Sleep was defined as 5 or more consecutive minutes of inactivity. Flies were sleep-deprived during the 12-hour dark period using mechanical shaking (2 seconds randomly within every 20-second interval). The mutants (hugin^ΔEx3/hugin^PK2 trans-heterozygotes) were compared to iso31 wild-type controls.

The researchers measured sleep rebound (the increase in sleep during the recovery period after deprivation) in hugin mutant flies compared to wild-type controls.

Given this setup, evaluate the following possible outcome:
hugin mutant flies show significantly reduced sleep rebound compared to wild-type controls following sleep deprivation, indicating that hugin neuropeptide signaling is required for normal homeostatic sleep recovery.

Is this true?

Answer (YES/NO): NO